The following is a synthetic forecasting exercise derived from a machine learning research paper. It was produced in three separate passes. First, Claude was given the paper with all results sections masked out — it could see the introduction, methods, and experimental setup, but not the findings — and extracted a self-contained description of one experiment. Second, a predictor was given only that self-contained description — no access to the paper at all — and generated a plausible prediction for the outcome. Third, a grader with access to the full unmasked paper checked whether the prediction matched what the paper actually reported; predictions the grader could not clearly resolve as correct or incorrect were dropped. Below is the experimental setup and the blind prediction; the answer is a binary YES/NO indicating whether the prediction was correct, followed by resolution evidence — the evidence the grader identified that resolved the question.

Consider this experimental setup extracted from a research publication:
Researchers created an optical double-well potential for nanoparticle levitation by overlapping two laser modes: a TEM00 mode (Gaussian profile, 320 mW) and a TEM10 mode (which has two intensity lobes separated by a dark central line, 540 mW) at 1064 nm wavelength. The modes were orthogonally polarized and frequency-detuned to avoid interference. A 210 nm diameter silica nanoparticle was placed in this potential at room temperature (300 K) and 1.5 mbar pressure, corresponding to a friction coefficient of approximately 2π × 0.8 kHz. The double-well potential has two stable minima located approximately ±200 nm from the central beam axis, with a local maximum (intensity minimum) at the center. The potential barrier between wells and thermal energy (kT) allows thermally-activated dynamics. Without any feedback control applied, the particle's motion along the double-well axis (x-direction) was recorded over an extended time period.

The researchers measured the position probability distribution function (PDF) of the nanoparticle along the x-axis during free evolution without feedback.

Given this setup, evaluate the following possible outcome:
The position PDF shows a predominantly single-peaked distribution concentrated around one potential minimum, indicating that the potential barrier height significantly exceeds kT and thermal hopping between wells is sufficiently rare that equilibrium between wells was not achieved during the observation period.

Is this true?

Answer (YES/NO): NO